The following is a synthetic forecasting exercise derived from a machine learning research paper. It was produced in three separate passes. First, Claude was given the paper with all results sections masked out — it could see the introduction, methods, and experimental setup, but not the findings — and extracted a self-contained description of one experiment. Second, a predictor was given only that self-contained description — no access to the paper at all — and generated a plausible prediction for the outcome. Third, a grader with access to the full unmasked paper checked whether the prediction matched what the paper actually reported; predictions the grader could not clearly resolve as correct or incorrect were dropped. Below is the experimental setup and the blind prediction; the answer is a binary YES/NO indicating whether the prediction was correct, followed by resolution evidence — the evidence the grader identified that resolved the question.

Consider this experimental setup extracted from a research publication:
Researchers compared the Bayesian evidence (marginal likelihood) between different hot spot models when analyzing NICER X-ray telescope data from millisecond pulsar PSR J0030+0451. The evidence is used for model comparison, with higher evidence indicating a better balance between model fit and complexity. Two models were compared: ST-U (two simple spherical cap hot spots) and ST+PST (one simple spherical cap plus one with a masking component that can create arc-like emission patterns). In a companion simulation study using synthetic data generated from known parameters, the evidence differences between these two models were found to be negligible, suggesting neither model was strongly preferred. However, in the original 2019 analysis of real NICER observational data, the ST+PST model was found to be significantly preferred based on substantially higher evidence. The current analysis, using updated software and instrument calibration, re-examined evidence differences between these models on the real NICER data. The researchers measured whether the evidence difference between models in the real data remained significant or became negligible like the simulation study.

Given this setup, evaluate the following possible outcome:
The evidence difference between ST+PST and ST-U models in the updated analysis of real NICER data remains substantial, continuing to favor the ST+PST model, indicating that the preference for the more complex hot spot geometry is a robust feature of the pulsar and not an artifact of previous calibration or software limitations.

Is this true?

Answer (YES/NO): YES